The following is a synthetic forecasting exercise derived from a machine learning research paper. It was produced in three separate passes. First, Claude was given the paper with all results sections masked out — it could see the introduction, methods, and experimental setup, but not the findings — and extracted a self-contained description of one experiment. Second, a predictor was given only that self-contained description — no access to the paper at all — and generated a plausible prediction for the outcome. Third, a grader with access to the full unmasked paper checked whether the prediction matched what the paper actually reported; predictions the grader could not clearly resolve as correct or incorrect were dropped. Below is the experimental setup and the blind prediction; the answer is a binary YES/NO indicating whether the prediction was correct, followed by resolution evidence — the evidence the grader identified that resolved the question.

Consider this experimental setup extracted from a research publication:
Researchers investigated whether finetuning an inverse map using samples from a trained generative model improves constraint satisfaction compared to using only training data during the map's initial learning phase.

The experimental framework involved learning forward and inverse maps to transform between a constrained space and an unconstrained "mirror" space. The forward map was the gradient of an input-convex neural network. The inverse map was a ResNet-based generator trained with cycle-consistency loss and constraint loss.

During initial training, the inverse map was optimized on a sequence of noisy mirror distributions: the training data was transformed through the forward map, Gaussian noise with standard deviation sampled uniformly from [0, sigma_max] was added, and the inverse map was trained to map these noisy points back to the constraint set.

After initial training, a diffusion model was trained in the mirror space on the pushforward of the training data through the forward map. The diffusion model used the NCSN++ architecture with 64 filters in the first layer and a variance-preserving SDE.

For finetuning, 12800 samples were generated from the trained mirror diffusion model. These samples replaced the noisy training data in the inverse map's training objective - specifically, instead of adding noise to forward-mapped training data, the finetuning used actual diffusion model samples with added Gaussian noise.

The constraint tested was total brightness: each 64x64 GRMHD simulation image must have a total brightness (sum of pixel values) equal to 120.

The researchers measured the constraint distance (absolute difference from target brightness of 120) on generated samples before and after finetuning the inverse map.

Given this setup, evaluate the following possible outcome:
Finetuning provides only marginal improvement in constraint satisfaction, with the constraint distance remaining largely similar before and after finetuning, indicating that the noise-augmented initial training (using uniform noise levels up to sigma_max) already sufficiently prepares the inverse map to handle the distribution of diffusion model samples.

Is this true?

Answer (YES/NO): YES